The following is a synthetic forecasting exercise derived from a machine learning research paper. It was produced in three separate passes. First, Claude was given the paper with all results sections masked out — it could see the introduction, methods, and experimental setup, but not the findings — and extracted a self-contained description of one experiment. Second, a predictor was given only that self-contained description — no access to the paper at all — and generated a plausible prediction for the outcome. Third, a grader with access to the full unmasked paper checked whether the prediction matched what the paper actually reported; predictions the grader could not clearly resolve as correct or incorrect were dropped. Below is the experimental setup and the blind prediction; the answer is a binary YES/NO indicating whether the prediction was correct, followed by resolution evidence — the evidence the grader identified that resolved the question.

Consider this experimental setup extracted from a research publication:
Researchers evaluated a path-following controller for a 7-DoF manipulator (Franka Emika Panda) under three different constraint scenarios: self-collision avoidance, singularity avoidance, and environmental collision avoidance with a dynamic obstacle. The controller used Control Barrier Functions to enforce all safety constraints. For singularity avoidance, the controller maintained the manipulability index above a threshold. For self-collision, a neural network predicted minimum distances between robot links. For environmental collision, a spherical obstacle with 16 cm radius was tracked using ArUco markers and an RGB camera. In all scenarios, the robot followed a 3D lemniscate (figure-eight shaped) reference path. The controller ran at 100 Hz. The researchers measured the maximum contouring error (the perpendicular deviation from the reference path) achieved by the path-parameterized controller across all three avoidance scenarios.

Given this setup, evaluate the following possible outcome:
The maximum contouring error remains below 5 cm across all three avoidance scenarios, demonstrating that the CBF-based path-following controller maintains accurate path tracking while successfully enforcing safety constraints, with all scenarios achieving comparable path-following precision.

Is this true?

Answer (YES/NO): NO